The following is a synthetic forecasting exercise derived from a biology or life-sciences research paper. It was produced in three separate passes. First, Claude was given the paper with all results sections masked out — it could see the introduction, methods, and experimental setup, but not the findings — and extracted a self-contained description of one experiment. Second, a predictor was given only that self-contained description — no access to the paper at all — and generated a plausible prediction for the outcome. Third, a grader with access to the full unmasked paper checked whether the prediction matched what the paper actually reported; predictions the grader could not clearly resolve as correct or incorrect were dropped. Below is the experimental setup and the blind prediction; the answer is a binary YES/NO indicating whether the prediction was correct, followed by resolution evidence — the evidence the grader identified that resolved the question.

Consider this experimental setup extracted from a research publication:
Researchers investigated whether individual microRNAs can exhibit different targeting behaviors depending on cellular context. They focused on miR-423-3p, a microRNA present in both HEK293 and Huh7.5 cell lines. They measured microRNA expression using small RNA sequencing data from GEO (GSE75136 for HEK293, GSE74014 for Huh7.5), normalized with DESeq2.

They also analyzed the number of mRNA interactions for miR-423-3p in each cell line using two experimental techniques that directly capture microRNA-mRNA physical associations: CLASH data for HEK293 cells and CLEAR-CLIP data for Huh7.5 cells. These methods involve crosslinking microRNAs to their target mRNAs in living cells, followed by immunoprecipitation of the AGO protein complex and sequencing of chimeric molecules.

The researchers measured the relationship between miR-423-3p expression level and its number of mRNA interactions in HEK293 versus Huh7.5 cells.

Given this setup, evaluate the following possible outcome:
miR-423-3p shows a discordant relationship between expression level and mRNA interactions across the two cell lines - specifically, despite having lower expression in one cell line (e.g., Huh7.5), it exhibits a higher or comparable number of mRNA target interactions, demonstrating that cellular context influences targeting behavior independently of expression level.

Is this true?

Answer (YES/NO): NO